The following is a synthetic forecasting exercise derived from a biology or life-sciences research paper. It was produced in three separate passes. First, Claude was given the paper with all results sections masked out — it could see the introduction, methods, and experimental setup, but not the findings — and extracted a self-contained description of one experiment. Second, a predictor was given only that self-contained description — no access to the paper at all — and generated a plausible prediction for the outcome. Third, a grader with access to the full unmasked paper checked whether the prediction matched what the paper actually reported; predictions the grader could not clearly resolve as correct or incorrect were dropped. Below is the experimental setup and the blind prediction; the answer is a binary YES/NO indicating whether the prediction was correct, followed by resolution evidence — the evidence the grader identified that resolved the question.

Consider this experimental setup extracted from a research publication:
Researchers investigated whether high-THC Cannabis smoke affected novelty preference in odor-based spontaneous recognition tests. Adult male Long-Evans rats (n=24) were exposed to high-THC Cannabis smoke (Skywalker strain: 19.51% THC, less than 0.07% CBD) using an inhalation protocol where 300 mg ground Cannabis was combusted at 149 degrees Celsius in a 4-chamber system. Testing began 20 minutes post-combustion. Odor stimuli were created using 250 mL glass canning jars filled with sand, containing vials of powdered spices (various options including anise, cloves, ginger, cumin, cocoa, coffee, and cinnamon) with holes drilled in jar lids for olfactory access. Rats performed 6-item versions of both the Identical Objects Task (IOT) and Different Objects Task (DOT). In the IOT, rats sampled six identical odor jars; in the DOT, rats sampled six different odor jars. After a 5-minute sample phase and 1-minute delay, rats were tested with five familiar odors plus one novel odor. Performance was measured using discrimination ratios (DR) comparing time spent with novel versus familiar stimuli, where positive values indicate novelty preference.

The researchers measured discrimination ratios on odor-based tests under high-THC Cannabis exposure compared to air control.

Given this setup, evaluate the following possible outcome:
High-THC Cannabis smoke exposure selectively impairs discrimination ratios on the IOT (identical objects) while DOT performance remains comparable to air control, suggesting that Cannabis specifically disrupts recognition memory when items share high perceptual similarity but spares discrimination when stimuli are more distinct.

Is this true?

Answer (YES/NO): NO